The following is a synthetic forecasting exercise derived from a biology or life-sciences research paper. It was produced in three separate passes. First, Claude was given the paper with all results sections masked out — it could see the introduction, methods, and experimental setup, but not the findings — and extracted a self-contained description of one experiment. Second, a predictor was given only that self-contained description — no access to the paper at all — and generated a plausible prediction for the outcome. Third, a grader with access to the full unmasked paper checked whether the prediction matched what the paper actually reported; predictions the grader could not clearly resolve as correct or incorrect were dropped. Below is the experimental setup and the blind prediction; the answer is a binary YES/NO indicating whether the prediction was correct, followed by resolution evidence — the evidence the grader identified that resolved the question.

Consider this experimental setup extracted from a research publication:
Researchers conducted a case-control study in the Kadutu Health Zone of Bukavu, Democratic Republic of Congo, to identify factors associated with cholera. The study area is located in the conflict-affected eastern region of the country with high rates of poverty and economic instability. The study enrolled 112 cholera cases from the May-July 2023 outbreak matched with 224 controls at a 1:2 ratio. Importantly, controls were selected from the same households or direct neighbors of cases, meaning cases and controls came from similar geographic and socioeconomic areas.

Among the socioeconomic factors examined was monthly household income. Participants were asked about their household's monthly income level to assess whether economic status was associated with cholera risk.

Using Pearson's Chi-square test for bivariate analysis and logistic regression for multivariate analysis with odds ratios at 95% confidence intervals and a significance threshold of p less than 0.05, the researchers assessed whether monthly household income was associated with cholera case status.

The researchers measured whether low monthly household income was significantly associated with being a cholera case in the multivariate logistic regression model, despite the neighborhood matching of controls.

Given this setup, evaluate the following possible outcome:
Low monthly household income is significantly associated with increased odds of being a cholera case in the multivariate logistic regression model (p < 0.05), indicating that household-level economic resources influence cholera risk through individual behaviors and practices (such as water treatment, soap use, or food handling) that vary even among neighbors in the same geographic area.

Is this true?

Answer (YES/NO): YES